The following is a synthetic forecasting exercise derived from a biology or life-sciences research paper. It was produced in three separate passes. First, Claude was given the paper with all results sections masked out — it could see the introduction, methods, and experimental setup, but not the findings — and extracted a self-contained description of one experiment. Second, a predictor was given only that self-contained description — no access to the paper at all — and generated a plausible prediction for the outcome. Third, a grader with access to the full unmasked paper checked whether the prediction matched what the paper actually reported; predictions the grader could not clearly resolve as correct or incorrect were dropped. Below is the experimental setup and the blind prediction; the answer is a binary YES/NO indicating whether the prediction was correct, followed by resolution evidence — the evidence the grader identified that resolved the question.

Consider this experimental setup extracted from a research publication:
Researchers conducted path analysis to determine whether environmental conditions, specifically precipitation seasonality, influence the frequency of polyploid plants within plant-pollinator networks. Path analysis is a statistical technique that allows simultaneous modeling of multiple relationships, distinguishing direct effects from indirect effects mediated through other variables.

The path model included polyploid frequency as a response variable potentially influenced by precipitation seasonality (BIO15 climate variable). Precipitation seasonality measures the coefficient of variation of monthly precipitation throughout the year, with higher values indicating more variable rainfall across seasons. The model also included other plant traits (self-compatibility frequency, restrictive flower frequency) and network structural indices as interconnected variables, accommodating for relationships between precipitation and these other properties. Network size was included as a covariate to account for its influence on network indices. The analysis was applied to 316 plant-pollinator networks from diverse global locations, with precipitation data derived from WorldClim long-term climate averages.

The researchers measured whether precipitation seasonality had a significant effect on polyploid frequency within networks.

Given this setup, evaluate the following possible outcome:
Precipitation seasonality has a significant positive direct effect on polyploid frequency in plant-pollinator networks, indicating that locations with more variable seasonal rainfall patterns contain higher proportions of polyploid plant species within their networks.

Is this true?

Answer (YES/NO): YES